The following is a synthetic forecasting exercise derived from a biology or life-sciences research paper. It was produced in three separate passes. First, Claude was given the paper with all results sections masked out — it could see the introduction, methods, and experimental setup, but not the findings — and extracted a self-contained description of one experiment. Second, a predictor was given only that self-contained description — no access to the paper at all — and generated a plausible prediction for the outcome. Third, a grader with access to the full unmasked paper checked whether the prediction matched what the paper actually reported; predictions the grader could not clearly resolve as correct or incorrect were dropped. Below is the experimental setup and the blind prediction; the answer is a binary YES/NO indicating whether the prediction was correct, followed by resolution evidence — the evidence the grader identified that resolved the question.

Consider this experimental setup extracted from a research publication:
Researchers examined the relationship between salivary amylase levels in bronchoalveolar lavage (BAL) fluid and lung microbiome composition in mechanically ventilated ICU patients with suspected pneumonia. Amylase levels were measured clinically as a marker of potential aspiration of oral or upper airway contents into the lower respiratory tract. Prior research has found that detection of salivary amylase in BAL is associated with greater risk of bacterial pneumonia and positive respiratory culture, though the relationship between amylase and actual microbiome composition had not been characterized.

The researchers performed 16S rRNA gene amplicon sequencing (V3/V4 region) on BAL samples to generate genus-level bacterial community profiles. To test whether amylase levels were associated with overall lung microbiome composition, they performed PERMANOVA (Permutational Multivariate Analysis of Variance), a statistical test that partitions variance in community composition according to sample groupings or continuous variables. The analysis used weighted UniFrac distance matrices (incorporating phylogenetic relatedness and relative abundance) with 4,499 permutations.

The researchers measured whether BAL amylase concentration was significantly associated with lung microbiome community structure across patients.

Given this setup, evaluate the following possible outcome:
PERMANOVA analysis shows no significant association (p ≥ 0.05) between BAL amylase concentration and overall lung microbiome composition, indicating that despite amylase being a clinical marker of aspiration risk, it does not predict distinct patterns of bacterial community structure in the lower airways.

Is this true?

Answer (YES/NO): NO